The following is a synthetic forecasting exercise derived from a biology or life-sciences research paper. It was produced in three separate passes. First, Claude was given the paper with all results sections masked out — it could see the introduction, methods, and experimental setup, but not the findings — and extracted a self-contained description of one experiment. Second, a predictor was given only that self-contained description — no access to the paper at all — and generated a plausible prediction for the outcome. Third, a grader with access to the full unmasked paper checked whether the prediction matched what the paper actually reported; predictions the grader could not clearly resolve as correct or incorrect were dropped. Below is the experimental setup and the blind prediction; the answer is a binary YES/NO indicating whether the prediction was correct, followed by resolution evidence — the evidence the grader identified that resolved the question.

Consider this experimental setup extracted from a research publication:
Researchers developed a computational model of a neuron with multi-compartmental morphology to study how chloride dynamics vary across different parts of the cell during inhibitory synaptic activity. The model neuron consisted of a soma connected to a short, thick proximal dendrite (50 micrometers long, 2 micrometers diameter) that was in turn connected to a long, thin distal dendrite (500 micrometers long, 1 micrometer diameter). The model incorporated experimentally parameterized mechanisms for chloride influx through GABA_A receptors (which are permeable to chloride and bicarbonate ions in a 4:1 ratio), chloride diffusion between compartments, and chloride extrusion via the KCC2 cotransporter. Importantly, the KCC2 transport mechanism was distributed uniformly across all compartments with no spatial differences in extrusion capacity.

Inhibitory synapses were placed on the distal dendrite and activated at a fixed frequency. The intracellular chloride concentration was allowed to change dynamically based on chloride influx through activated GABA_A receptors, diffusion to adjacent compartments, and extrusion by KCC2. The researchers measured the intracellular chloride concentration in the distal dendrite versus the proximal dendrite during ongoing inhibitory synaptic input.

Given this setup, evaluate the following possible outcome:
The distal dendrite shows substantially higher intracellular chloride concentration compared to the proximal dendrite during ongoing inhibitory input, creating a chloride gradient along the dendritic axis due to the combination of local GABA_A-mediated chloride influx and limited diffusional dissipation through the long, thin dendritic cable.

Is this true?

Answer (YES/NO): YES